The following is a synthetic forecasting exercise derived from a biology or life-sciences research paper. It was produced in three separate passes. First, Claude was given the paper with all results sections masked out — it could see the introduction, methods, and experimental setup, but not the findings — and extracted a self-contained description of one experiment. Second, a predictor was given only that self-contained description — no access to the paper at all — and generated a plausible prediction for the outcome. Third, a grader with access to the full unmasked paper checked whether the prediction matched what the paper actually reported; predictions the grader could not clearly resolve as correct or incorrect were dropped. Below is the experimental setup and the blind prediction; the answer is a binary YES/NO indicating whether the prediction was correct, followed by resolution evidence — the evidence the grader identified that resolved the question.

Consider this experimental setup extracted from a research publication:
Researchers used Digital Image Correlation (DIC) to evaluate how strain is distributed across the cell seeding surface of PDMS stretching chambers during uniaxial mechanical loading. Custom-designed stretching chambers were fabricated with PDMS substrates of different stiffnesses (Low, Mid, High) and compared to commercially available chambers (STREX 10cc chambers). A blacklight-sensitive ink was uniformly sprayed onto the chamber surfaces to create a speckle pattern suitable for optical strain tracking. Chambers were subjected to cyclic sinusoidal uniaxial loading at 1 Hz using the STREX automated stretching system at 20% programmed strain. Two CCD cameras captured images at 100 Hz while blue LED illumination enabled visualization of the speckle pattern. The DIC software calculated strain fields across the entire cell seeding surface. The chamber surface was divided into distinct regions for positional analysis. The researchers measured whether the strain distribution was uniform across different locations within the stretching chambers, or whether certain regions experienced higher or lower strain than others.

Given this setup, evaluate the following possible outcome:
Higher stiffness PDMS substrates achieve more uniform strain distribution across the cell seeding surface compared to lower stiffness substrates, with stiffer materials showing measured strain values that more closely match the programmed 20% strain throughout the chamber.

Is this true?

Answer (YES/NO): NO